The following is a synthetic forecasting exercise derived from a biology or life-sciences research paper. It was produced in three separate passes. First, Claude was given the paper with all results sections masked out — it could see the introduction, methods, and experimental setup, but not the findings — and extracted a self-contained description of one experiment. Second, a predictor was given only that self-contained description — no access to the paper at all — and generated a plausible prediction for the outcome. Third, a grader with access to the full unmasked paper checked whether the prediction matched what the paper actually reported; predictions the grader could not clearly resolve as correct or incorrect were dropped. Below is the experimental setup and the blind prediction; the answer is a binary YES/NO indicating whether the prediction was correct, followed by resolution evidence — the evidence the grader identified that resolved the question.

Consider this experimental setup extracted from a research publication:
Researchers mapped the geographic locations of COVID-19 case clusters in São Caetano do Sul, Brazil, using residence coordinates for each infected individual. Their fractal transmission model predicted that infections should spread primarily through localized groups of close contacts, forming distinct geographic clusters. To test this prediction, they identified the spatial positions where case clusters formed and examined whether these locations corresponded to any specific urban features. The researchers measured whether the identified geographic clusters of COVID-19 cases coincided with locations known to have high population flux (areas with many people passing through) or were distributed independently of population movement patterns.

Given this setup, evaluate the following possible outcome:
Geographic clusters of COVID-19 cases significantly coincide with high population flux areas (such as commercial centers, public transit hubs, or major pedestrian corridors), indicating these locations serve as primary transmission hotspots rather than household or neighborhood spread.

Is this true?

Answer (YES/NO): NO